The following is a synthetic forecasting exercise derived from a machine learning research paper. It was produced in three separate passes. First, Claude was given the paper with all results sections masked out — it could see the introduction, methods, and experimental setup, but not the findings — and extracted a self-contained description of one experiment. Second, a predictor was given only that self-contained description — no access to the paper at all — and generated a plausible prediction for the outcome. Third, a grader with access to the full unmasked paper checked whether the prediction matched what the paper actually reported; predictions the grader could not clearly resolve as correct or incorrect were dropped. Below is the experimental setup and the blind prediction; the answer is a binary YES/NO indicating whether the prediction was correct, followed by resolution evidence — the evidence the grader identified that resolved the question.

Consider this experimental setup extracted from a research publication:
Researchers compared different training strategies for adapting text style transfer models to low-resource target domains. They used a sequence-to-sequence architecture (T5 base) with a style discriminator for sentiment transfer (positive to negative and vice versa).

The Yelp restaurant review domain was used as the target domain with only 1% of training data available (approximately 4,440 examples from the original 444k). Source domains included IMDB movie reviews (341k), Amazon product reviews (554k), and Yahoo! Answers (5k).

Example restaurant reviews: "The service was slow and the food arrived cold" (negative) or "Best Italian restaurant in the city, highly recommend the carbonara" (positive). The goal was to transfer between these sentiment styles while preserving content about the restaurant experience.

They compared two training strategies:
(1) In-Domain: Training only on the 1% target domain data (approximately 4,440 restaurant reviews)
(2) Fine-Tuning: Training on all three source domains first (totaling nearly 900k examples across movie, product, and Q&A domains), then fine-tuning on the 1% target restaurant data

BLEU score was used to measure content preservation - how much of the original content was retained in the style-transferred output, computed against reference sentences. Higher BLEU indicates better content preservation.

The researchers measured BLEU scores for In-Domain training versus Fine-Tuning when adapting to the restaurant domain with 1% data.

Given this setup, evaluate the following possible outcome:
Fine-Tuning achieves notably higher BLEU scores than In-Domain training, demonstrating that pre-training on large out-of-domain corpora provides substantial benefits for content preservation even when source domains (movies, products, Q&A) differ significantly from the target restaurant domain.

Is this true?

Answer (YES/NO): NO